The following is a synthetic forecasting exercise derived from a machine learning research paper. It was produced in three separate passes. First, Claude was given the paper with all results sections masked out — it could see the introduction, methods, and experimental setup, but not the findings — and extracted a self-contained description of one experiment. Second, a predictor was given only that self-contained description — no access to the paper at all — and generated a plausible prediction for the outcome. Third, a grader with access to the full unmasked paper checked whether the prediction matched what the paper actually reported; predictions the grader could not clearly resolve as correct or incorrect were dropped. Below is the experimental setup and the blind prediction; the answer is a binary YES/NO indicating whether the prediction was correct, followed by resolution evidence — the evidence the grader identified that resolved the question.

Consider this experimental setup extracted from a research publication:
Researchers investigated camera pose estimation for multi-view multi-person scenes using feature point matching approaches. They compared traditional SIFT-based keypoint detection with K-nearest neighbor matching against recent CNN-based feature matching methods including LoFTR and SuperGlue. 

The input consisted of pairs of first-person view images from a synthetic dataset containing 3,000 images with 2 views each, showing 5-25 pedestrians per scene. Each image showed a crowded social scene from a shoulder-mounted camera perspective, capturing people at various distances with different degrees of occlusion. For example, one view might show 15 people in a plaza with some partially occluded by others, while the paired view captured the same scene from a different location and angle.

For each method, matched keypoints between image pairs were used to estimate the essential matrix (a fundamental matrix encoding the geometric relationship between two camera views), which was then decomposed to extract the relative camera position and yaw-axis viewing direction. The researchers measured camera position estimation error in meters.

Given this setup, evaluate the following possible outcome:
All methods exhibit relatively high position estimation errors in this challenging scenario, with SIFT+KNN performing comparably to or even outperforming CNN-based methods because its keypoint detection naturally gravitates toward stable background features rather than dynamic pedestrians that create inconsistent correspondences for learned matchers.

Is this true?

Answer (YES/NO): YES